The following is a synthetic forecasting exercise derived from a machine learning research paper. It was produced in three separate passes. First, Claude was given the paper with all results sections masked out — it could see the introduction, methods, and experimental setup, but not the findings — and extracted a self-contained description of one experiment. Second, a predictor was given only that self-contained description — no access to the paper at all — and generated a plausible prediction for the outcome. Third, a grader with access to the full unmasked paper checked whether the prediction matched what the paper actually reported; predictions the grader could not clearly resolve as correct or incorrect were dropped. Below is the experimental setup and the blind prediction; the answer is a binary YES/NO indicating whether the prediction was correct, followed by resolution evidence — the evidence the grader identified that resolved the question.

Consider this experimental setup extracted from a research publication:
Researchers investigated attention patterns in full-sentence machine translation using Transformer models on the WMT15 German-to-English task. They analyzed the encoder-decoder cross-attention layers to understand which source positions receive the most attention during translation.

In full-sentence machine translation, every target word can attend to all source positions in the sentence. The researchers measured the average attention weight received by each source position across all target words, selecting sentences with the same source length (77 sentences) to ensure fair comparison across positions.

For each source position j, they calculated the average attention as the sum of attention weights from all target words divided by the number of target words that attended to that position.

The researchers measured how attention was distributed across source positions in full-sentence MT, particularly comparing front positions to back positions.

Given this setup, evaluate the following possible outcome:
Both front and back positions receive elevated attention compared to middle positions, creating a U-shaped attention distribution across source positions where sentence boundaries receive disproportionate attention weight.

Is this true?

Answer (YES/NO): NO